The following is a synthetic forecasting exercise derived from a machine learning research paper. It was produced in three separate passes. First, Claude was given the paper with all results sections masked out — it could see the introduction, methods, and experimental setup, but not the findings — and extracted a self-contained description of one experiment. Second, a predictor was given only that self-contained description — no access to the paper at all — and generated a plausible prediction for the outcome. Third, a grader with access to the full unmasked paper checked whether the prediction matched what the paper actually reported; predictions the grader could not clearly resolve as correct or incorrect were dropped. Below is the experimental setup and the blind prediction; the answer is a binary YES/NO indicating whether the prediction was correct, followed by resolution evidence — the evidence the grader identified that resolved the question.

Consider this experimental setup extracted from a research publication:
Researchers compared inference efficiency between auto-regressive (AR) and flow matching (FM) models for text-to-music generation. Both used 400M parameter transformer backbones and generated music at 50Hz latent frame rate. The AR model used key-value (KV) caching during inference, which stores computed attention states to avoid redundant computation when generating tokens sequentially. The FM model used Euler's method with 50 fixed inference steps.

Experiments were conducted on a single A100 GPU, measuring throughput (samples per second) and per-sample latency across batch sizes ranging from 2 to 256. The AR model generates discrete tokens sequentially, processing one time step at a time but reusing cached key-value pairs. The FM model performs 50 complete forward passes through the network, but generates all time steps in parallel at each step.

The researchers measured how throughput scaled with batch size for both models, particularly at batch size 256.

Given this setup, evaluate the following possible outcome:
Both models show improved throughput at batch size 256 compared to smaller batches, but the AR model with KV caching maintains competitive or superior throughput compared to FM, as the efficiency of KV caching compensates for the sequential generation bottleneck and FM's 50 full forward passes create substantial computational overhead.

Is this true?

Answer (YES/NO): YES